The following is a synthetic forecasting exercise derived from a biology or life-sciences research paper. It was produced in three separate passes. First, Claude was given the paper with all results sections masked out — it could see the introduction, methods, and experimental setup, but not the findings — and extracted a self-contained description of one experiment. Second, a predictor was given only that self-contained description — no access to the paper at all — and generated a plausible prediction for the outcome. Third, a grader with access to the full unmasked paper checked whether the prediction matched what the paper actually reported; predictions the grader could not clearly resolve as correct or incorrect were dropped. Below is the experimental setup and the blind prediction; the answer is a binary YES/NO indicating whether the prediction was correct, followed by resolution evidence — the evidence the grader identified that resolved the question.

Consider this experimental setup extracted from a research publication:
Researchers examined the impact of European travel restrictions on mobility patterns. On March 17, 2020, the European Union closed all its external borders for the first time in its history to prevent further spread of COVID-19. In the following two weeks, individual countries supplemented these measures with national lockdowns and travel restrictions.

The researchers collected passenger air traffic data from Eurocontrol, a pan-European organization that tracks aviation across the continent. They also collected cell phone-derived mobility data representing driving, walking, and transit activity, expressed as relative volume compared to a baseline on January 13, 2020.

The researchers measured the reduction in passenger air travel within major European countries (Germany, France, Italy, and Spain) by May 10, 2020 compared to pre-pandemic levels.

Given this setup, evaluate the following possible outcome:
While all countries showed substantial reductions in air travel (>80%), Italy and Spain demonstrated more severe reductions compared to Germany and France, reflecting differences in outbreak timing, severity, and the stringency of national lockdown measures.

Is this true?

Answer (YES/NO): YES